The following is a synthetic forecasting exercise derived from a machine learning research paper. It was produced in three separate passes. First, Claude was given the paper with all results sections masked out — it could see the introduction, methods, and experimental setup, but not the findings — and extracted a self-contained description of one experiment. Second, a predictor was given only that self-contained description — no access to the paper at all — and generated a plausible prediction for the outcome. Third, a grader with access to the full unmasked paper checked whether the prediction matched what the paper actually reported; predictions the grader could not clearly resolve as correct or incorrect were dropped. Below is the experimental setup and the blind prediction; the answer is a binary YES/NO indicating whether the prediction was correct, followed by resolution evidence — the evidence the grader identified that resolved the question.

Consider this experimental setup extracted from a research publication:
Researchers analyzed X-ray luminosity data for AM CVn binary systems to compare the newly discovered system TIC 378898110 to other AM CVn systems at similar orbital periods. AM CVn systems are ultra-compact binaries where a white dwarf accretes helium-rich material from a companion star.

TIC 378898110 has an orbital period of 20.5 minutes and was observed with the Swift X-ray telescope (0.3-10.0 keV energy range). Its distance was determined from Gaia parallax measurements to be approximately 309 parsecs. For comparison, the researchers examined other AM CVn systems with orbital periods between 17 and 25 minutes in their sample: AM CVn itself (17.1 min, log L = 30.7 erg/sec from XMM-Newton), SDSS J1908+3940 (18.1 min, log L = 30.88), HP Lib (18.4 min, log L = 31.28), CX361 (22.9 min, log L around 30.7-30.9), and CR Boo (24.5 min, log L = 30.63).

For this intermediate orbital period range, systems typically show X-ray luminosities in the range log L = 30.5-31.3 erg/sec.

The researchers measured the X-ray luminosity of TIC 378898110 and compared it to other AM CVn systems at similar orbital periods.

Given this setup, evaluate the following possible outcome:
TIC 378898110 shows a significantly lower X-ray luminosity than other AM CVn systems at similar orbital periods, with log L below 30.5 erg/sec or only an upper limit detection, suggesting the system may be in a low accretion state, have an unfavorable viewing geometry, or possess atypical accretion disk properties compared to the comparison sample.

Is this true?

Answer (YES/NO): NO